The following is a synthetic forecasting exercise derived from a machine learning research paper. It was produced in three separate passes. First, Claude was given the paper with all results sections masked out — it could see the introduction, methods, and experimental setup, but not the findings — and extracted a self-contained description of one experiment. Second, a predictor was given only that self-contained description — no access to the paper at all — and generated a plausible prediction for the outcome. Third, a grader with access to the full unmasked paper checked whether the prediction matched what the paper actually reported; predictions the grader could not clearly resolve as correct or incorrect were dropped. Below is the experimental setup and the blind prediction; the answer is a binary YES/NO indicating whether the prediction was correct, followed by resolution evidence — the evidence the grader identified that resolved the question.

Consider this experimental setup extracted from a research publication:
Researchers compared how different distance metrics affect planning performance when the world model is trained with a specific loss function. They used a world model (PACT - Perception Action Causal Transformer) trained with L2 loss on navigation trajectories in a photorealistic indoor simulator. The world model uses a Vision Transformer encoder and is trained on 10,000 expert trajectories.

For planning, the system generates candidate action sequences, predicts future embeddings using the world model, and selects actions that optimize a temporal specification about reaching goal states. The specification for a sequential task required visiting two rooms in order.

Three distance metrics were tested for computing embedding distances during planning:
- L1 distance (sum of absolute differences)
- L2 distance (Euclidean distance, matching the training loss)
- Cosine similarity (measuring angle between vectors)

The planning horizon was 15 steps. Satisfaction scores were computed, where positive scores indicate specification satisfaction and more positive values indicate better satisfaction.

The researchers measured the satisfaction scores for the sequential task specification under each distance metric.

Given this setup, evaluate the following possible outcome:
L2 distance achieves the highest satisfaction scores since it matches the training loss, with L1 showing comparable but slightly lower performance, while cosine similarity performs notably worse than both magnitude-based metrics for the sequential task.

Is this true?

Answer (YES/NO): NO